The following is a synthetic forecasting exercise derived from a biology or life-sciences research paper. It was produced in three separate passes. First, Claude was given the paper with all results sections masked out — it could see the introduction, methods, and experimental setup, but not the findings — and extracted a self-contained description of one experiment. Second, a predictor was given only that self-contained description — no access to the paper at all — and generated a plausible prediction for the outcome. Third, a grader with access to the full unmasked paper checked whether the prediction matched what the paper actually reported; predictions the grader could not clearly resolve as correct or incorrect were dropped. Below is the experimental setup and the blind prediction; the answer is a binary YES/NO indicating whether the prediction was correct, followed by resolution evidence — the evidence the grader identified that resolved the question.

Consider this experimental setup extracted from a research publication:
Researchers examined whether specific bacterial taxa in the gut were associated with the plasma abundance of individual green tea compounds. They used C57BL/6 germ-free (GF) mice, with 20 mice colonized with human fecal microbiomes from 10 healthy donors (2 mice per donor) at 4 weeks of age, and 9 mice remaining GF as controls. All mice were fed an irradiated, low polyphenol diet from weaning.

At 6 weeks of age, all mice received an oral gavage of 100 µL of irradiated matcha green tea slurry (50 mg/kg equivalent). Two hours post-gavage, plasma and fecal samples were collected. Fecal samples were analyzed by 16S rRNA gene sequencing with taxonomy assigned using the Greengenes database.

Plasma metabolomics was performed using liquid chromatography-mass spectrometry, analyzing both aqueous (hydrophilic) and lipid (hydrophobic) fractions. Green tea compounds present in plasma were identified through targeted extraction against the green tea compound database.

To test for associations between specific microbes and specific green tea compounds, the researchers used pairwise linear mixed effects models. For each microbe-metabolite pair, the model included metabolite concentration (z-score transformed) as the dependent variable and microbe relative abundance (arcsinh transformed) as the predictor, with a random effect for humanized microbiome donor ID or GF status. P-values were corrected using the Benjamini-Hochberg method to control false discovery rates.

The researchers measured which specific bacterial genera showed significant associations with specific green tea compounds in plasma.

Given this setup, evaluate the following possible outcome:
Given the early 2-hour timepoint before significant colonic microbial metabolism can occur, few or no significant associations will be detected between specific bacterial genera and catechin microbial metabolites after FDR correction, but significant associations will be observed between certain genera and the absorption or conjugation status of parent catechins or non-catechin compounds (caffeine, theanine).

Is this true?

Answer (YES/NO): NO